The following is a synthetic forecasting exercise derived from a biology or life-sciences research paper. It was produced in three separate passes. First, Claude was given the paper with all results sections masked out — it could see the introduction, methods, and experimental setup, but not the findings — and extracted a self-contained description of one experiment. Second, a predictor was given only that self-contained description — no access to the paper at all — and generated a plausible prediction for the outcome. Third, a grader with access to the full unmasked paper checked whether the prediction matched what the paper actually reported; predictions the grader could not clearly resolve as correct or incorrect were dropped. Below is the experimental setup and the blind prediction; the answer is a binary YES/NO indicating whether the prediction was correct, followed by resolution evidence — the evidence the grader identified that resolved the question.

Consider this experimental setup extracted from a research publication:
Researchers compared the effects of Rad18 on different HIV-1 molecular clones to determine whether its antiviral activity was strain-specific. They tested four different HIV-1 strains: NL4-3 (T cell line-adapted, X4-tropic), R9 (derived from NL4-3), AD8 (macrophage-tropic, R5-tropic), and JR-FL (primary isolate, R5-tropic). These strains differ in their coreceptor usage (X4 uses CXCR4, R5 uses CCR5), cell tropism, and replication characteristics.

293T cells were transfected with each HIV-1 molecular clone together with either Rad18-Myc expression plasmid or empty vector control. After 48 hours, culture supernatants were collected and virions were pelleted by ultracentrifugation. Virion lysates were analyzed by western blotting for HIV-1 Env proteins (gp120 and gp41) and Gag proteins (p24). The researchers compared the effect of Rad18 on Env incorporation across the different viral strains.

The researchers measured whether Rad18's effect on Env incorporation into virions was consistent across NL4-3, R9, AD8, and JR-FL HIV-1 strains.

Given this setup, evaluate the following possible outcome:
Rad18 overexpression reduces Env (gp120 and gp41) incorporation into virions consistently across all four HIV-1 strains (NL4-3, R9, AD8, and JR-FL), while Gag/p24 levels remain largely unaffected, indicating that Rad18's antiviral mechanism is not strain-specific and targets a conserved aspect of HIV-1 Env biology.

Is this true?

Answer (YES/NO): NO